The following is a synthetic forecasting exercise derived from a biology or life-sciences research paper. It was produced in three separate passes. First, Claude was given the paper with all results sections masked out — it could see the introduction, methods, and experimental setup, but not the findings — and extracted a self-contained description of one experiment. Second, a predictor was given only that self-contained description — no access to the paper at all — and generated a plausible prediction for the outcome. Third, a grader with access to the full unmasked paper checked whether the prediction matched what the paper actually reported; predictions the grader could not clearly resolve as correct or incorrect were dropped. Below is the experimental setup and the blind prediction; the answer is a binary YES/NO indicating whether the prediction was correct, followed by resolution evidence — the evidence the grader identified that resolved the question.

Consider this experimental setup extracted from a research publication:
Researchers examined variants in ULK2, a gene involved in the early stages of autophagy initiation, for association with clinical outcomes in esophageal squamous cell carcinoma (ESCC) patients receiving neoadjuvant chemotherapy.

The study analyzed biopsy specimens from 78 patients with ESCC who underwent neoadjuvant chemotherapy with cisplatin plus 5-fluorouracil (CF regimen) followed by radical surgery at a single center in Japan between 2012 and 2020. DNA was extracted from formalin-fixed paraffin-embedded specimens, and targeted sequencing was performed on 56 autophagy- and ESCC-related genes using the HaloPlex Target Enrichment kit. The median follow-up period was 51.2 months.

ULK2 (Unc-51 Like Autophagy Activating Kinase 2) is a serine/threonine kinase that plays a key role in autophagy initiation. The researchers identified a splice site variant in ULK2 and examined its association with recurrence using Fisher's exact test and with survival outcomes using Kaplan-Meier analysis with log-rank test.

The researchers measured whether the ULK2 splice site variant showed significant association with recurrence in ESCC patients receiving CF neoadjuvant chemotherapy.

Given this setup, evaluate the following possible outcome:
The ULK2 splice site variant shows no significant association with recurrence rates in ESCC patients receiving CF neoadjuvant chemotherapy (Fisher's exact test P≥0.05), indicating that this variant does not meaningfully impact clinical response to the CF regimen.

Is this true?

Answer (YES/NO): NO